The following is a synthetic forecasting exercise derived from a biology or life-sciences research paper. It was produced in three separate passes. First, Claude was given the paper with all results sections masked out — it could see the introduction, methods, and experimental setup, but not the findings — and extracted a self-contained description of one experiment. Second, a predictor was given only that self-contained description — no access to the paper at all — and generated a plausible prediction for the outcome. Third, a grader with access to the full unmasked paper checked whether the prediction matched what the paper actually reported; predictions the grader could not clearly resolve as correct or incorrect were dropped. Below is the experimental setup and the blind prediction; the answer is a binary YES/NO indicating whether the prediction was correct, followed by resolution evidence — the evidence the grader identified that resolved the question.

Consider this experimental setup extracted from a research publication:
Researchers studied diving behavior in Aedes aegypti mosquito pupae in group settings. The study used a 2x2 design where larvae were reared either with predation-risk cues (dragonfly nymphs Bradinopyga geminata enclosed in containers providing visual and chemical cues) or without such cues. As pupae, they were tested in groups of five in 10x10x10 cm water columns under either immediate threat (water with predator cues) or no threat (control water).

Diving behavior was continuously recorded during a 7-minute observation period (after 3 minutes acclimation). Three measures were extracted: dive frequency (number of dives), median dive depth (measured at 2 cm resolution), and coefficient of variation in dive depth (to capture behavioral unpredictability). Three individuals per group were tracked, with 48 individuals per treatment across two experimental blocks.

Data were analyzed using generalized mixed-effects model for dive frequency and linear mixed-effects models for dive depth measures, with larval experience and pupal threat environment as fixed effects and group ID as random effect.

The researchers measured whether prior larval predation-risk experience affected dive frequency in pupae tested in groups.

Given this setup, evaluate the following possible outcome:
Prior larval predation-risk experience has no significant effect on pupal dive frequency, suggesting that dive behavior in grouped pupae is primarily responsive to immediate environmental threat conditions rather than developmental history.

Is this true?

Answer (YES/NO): NO